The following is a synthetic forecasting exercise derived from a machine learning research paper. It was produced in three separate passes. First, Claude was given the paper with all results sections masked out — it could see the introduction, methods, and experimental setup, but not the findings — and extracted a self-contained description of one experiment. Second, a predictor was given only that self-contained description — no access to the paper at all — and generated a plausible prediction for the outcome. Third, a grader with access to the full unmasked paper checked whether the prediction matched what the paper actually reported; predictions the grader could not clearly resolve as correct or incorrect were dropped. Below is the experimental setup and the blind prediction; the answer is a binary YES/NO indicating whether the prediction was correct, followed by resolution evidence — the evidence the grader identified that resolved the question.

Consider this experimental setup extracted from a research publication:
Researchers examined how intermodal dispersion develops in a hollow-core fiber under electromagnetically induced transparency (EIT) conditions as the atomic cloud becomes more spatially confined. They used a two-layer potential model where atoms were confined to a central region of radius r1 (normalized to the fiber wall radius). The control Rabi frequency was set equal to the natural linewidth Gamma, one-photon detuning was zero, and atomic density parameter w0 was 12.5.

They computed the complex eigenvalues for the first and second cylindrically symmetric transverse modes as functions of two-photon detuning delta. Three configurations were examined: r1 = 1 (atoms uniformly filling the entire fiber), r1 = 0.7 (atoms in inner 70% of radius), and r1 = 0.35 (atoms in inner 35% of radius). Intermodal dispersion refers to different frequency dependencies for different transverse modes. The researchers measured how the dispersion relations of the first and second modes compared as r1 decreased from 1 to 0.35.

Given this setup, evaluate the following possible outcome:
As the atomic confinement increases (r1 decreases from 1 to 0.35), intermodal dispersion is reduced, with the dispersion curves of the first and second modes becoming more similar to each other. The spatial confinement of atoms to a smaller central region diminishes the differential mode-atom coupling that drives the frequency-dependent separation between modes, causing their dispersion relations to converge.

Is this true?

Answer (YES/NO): NO